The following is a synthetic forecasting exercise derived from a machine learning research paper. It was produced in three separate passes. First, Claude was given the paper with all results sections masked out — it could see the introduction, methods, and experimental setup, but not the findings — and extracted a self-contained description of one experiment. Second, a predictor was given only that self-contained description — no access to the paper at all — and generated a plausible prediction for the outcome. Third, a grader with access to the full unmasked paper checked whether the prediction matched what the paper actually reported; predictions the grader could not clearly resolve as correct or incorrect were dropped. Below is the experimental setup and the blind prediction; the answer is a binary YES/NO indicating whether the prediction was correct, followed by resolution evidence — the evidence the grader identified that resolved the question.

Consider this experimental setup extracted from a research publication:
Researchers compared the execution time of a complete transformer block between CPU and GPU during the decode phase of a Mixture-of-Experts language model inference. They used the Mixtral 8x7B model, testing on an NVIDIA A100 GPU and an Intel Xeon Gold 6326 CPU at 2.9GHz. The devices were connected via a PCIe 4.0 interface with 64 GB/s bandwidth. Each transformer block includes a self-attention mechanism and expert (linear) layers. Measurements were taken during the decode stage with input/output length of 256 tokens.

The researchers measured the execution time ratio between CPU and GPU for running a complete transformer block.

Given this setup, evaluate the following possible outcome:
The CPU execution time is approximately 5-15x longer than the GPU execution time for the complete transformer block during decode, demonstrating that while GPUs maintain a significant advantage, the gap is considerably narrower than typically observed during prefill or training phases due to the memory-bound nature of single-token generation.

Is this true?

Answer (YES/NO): YES